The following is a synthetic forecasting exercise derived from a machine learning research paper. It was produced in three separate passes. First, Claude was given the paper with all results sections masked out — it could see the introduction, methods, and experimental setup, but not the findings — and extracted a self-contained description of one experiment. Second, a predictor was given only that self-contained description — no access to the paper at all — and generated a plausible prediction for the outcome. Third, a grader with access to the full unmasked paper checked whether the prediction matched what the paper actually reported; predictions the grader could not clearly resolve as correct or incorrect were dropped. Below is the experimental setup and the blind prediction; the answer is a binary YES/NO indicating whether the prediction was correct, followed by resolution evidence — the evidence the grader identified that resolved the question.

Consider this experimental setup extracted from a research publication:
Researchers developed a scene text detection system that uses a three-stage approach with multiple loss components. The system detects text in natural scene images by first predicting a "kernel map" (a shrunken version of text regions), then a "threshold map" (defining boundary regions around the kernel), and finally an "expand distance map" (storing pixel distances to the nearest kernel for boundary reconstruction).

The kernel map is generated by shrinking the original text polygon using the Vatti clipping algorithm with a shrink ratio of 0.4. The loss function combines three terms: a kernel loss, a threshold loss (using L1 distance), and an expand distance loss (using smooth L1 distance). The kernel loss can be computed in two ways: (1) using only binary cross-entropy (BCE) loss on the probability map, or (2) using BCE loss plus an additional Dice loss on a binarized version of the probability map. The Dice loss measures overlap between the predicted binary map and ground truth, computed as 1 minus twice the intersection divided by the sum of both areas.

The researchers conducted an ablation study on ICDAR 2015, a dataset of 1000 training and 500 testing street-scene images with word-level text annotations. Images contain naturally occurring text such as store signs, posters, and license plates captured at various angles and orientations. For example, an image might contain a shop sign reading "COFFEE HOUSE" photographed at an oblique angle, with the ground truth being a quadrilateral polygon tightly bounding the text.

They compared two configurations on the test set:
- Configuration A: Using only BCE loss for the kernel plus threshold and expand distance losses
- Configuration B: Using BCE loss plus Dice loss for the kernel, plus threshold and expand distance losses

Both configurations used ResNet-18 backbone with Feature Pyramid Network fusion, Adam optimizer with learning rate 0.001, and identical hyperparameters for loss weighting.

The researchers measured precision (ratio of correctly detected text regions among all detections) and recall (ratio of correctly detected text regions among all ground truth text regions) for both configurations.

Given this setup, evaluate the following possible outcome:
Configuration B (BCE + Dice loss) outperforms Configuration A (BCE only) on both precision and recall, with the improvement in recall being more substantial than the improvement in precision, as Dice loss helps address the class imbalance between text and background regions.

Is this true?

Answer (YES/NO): NO